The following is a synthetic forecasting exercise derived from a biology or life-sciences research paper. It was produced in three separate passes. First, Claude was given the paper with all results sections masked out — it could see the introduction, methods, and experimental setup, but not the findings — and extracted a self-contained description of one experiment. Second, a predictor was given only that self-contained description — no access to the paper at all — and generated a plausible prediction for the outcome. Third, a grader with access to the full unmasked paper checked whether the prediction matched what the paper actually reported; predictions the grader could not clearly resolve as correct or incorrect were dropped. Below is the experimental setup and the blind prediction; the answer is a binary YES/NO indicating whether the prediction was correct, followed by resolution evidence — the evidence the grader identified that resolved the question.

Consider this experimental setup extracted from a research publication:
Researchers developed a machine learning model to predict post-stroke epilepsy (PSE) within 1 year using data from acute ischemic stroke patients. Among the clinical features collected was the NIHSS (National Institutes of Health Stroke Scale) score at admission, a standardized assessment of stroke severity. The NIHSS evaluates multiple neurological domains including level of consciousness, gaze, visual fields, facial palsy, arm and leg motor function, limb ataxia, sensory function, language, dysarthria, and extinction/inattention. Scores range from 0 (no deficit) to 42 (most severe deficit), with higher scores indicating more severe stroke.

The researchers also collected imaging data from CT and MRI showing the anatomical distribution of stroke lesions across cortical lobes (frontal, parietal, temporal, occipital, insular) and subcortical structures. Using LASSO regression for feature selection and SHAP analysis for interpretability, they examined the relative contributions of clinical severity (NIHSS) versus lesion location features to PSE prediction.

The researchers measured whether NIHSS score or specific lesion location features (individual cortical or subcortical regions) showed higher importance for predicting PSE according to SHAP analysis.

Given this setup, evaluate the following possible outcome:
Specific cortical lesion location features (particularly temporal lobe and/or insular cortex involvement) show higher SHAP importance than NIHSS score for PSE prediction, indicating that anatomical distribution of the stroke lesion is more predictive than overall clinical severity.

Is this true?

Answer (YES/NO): NO